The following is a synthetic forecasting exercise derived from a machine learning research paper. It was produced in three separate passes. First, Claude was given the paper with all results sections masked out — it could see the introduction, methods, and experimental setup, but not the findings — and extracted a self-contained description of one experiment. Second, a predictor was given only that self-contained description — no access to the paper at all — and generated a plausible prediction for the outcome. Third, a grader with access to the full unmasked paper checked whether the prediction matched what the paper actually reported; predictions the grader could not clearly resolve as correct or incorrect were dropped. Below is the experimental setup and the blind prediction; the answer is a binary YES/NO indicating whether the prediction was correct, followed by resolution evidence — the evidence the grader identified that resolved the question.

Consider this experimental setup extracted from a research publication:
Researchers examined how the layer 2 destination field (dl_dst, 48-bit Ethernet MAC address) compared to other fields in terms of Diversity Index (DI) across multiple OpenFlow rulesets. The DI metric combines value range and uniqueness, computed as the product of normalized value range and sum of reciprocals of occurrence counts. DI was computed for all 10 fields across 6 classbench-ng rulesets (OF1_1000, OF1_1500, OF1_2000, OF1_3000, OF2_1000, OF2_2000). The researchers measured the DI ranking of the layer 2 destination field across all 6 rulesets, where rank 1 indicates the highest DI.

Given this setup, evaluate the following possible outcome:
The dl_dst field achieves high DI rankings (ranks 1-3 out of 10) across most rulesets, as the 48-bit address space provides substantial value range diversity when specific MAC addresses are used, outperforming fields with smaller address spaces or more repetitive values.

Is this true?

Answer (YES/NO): YES